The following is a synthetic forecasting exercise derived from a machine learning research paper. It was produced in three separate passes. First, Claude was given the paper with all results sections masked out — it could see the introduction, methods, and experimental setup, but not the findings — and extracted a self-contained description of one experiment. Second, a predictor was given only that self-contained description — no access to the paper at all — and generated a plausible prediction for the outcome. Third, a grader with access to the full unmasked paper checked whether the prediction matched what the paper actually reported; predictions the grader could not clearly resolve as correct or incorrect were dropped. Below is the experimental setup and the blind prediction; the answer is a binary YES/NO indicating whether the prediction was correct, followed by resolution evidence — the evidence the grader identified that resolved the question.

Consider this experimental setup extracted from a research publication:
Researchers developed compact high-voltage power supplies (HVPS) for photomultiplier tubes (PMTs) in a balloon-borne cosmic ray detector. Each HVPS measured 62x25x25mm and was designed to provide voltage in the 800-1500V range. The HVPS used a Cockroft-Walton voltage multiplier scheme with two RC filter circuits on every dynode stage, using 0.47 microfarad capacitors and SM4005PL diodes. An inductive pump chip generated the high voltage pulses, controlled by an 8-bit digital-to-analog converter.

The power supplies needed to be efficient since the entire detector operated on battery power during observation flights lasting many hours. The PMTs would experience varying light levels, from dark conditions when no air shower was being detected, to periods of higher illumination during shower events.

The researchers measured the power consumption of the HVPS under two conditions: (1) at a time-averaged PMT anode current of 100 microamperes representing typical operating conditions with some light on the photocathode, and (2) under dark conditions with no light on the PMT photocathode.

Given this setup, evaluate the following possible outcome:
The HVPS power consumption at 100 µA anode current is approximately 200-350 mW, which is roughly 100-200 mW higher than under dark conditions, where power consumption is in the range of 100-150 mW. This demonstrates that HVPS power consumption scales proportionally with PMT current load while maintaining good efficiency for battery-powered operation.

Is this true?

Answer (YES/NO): NO